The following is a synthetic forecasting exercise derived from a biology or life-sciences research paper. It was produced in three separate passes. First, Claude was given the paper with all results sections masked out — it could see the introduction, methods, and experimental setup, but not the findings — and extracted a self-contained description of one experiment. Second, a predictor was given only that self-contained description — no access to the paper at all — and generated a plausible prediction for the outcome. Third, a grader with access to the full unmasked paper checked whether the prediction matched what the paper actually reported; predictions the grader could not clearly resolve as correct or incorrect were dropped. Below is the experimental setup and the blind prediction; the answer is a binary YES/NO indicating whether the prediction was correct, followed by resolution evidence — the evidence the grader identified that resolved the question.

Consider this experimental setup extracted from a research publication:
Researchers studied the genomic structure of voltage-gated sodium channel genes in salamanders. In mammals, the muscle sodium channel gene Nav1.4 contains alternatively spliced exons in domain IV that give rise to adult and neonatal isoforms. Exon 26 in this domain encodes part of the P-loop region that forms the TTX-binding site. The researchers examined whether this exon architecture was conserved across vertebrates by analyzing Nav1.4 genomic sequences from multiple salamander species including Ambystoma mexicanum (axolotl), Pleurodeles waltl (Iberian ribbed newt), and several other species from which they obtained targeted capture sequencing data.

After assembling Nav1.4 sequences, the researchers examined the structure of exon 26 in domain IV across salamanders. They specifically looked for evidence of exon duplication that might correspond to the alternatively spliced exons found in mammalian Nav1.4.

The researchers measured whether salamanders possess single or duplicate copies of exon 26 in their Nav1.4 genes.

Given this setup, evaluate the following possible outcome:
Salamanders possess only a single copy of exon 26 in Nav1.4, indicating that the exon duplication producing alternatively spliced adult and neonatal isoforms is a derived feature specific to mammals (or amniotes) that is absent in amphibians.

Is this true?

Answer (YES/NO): NO